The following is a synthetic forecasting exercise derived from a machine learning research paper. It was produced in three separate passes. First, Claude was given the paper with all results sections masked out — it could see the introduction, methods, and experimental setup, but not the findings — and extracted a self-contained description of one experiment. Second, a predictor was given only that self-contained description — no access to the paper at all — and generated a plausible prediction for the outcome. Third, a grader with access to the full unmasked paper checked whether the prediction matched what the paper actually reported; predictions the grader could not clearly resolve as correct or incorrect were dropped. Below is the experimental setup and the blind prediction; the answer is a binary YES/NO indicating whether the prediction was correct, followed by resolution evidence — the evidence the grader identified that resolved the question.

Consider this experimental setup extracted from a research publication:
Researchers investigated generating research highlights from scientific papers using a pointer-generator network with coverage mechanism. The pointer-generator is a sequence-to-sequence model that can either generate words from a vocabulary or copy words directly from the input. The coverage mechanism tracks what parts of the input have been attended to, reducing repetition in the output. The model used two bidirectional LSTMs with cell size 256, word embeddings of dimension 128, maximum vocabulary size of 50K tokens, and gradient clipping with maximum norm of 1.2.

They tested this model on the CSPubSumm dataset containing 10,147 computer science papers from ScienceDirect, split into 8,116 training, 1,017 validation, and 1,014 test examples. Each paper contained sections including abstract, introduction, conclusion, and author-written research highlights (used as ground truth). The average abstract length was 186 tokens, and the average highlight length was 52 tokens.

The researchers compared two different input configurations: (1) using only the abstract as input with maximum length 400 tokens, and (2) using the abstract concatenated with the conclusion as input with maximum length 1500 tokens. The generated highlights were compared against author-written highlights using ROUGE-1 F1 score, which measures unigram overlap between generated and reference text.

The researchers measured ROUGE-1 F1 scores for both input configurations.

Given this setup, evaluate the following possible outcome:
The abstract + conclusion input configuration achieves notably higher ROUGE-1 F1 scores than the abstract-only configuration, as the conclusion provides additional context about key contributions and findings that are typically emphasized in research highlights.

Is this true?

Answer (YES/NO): NO